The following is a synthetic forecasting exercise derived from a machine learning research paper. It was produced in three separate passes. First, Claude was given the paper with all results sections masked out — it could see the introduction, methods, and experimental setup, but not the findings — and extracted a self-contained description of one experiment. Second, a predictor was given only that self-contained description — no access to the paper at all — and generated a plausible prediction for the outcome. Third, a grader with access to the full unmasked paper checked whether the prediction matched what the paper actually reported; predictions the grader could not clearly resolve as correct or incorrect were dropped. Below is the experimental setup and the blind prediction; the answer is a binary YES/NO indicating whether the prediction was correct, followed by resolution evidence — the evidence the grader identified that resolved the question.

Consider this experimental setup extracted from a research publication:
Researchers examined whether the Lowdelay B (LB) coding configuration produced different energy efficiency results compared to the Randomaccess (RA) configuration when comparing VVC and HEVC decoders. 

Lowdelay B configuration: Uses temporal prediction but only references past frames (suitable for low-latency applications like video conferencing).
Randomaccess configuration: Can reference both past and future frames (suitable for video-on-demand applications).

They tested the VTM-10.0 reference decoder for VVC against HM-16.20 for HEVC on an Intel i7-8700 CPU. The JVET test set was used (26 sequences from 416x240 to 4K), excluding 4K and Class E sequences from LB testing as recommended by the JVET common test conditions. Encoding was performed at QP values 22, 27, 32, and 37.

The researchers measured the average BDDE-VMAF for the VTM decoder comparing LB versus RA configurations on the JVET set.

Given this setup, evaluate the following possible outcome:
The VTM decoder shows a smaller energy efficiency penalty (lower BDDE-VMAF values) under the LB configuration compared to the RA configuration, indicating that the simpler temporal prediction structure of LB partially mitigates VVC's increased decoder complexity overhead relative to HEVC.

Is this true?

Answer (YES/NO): YES